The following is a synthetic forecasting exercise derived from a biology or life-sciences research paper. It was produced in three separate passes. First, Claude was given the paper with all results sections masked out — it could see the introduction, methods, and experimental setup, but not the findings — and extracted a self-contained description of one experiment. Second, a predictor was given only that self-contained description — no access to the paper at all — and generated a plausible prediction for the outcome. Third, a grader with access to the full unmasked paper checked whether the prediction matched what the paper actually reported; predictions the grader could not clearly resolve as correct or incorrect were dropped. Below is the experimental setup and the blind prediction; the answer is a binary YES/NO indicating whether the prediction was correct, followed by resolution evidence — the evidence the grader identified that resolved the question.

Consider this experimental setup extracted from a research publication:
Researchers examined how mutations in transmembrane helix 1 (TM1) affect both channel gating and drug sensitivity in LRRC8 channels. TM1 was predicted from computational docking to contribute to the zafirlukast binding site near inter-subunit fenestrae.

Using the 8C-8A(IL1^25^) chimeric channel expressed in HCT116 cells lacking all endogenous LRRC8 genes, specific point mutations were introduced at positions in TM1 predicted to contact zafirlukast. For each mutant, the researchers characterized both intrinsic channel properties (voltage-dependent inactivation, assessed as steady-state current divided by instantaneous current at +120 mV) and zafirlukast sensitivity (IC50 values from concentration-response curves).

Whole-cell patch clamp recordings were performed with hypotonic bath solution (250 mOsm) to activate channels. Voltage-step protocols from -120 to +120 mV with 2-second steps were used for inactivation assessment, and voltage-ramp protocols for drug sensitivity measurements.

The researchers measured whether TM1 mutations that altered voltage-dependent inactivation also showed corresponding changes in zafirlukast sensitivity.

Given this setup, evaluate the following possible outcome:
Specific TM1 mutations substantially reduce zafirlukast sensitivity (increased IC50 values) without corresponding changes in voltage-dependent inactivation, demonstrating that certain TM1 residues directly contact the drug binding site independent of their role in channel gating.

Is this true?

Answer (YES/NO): NO